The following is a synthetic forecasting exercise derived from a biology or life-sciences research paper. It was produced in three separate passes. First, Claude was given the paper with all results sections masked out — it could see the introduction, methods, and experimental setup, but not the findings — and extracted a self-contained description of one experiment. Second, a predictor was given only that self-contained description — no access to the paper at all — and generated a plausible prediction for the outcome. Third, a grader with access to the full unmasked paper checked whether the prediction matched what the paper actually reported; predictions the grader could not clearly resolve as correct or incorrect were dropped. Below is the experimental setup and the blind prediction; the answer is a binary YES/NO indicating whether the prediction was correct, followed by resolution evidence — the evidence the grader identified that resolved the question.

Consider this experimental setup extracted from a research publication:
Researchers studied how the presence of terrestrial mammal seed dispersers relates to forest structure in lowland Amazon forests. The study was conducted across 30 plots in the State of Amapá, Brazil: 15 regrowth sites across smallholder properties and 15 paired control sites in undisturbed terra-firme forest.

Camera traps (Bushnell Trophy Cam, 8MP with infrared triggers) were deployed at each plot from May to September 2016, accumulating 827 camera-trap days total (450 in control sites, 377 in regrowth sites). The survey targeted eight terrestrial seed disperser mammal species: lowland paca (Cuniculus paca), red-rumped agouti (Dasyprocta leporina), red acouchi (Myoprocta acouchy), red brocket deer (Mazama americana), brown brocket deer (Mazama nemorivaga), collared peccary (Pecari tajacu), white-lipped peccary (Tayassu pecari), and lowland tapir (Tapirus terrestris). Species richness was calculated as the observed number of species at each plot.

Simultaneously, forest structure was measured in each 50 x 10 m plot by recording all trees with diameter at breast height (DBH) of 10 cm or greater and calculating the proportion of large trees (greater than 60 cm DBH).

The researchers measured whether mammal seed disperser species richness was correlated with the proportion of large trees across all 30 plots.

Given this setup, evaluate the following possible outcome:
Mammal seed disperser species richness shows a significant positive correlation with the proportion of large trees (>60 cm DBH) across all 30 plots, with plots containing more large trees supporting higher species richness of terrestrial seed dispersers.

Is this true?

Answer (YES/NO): NO